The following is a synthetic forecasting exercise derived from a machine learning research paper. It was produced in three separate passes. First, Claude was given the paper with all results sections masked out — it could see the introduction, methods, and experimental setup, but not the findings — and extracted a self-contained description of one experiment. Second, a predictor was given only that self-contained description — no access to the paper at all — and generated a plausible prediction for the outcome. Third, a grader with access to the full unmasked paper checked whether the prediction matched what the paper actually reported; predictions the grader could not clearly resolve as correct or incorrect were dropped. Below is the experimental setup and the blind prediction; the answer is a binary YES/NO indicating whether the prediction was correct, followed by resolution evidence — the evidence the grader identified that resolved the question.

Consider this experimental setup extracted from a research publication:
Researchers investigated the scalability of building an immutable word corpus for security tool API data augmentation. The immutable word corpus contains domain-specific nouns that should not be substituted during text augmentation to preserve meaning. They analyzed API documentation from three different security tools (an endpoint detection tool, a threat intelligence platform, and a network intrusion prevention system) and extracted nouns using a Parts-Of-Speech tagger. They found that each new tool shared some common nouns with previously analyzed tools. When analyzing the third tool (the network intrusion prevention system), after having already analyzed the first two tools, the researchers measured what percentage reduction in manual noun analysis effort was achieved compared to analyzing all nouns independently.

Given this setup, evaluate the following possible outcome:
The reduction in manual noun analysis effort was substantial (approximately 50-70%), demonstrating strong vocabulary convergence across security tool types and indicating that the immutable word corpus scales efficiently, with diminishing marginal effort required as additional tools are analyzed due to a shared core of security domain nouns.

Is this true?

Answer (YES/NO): NO